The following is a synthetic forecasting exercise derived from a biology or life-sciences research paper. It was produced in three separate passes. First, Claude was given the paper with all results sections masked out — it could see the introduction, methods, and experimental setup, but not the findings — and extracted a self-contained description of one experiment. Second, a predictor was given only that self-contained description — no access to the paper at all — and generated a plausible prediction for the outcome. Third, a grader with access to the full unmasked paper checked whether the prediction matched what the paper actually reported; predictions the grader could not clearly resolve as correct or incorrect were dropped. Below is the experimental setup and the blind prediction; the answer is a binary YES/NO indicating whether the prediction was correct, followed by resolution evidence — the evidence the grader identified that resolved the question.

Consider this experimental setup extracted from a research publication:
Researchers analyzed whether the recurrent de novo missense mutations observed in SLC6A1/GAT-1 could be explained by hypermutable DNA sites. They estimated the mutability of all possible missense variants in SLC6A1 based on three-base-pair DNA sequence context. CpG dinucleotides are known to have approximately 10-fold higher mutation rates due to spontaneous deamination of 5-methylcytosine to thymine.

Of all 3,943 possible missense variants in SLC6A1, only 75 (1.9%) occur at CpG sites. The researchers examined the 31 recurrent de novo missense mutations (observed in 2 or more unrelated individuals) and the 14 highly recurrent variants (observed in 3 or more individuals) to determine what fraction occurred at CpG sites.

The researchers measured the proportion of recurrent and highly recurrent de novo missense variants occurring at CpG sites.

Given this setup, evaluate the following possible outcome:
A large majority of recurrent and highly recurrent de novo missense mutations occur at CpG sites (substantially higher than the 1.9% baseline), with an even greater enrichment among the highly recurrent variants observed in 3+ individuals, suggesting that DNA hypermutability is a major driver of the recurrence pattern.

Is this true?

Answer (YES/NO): YES